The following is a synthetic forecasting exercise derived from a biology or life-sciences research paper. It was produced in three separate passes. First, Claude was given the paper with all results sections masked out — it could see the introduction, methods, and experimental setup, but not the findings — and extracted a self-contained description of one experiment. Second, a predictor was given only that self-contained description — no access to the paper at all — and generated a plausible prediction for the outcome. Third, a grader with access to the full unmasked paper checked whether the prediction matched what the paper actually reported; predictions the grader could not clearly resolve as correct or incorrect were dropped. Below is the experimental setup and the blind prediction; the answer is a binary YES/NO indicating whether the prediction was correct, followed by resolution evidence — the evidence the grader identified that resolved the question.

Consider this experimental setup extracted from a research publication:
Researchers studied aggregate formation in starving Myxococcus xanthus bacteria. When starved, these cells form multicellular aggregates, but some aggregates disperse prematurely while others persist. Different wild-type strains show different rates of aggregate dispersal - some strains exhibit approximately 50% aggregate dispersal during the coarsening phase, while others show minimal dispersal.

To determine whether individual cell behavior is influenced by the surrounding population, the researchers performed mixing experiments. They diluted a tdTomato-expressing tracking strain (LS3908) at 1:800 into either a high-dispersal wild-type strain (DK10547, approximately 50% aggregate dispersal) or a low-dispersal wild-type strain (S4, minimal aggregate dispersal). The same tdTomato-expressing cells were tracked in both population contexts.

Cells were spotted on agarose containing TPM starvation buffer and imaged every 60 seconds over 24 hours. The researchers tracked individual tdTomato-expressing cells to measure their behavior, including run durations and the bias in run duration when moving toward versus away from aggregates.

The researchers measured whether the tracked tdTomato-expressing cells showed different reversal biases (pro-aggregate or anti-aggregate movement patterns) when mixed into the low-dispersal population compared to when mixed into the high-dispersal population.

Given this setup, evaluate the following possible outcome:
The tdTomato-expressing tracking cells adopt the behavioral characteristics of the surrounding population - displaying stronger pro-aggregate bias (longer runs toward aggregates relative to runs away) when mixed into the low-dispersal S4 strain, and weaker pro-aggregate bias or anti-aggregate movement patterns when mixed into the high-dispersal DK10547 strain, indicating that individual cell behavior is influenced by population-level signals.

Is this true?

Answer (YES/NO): YES